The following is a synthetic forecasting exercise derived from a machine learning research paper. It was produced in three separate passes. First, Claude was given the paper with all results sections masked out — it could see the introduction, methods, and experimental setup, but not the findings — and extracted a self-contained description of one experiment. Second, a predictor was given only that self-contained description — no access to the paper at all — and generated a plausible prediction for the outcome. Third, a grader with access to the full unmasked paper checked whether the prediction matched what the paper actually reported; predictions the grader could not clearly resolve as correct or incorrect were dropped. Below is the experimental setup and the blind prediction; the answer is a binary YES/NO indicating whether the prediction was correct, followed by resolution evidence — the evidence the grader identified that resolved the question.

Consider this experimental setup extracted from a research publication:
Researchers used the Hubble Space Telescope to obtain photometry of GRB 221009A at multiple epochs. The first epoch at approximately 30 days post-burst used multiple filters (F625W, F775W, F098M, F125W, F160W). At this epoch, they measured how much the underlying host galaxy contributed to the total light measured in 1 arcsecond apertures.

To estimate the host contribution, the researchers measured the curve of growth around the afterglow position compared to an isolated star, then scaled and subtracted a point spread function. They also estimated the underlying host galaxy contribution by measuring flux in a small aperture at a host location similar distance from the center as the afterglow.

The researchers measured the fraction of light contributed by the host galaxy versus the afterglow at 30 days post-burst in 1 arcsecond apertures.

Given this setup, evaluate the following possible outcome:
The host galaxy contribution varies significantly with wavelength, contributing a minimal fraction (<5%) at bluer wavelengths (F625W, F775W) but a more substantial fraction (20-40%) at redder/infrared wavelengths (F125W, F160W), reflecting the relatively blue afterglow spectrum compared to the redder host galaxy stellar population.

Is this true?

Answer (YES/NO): NO